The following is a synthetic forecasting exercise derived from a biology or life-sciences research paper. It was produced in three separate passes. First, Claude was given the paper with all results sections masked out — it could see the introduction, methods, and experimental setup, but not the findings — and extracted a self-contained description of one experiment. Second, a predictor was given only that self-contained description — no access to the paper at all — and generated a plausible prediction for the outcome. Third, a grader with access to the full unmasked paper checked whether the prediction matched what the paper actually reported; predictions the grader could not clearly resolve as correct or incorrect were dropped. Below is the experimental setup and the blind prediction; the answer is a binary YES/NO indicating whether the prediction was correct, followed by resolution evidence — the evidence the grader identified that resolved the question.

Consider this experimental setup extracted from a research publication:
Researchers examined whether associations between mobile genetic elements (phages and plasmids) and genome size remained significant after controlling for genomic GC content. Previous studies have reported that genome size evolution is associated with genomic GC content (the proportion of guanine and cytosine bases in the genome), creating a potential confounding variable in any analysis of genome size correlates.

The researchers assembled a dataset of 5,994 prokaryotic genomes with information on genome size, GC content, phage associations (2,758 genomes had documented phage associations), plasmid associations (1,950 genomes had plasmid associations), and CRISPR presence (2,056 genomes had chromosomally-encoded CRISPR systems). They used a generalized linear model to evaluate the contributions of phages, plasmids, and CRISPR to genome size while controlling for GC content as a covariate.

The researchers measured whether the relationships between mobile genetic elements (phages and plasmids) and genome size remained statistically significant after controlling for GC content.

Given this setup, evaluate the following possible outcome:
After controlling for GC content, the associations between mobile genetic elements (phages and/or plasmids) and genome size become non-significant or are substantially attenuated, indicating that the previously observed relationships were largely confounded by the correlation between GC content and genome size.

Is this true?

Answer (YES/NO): NO